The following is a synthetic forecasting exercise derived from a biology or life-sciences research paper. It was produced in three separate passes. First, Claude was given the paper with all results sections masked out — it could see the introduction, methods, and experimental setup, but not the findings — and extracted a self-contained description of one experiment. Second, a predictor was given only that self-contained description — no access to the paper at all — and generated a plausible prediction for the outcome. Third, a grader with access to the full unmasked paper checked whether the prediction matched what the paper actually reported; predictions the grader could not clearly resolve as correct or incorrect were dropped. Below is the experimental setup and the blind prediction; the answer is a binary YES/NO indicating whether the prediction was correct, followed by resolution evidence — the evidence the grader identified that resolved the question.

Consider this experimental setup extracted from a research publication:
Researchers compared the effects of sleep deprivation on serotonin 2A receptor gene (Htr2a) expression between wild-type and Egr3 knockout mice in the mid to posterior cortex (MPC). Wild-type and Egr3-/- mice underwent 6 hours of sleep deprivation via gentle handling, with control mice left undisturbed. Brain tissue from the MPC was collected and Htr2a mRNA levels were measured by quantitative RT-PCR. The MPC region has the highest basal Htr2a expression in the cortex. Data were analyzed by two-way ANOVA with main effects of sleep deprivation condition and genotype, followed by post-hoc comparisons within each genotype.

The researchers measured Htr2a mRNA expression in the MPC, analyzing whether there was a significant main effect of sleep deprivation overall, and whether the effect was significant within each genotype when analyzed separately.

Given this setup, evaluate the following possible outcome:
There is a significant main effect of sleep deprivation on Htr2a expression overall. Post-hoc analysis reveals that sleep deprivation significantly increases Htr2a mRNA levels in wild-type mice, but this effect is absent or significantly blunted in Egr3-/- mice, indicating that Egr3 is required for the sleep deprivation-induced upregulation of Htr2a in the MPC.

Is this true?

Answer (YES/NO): NO